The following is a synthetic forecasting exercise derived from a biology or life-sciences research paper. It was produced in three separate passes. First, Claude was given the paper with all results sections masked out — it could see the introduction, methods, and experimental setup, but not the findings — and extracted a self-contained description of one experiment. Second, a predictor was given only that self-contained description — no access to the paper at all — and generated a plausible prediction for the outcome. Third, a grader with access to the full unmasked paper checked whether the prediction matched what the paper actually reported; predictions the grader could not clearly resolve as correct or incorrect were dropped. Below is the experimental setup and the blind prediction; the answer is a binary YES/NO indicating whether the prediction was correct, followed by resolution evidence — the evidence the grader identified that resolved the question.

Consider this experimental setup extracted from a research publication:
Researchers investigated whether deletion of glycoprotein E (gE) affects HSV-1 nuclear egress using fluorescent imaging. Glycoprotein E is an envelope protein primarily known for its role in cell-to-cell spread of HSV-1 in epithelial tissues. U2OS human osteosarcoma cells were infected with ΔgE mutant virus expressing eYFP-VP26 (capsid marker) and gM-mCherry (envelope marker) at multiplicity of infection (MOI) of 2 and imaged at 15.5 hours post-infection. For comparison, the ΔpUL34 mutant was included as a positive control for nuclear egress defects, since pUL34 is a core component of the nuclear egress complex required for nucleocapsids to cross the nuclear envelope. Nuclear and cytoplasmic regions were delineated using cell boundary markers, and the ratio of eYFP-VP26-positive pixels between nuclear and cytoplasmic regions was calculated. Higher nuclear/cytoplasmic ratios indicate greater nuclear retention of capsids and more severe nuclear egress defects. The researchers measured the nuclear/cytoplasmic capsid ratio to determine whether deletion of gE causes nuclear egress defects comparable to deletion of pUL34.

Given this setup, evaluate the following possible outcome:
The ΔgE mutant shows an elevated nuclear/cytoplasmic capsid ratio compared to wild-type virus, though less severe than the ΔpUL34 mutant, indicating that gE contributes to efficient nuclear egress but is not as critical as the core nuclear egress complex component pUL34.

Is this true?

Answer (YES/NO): NO